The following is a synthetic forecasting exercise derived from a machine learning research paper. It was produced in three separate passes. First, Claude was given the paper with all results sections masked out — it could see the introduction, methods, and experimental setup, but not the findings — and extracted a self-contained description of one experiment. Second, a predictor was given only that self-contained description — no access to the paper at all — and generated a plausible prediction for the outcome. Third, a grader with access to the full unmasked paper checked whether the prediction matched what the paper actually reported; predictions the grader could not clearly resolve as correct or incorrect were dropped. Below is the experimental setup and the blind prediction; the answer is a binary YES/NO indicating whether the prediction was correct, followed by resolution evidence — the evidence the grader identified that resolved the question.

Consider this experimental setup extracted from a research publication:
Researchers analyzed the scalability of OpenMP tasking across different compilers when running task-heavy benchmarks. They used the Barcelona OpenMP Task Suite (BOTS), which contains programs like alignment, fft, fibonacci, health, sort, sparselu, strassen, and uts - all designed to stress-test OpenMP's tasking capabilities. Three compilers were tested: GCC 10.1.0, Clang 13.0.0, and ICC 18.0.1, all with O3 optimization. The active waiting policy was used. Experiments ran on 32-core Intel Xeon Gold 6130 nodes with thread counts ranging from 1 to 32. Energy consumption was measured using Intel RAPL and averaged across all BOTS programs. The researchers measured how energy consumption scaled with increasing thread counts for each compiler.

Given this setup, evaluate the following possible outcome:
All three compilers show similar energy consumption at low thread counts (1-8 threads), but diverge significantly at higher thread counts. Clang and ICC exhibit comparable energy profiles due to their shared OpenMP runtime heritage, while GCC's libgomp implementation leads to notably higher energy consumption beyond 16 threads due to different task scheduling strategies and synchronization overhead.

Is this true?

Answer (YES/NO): NO